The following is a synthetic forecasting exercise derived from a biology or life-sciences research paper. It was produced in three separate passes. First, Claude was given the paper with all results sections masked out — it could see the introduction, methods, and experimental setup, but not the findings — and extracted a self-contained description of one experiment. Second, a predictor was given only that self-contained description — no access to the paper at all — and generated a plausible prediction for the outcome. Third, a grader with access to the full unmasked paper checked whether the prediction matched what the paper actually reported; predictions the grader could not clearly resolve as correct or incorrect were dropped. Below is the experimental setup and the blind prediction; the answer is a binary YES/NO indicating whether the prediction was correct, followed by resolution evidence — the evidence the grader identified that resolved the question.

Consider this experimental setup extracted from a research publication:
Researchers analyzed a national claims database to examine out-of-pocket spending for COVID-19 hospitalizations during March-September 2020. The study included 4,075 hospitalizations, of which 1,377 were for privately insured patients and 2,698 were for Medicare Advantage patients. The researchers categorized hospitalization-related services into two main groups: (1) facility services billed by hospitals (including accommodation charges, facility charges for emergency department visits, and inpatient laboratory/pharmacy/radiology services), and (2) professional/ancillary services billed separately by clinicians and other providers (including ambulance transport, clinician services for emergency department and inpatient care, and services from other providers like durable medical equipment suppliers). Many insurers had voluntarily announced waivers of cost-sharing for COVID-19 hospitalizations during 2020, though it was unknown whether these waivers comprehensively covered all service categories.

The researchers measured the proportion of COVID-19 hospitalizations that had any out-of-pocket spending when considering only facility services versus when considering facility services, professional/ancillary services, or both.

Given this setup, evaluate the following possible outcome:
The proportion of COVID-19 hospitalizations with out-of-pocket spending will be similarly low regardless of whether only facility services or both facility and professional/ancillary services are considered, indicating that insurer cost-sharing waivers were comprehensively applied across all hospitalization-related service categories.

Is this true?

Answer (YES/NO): NO